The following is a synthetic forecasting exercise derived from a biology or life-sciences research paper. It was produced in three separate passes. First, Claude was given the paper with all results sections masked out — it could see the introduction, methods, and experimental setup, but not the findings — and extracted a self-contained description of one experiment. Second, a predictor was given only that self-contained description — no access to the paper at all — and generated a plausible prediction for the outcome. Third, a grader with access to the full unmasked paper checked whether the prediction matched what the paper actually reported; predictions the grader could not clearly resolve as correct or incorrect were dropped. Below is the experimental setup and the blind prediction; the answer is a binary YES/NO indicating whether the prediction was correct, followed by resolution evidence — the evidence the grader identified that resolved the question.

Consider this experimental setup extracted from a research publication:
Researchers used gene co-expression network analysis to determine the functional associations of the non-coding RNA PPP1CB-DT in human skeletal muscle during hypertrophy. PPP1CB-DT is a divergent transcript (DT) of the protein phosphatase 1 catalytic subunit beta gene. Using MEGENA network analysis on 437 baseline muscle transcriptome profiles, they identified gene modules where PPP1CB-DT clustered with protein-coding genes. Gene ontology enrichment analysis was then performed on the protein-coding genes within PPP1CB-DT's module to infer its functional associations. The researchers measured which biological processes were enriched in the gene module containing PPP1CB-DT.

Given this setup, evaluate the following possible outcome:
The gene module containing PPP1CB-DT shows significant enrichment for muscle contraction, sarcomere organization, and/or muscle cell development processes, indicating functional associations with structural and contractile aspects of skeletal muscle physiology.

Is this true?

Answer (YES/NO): YES